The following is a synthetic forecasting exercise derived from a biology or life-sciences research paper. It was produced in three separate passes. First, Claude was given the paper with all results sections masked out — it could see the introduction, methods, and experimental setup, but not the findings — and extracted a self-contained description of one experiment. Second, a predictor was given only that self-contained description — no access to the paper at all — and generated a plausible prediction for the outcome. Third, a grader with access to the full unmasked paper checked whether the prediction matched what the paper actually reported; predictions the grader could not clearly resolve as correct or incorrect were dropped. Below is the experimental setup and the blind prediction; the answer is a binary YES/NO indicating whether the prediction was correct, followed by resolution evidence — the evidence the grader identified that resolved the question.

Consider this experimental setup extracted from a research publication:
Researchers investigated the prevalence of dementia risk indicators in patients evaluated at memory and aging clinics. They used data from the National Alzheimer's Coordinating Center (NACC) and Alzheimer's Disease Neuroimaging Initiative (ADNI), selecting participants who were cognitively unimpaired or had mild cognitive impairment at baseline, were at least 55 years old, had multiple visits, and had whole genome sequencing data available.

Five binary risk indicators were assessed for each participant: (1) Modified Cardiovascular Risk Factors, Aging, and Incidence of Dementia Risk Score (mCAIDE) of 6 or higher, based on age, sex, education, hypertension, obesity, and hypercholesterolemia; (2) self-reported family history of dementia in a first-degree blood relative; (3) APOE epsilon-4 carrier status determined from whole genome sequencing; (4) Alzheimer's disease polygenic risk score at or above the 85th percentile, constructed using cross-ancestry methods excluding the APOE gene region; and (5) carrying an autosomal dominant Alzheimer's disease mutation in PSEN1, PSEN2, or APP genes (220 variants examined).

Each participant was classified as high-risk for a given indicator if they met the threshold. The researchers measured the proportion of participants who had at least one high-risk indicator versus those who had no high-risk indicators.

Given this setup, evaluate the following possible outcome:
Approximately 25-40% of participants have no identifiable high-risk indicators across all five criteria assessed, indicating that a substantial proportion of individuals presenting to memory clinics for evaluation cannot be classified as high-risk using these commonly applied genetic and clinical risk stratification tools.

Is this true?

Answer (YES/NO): NO